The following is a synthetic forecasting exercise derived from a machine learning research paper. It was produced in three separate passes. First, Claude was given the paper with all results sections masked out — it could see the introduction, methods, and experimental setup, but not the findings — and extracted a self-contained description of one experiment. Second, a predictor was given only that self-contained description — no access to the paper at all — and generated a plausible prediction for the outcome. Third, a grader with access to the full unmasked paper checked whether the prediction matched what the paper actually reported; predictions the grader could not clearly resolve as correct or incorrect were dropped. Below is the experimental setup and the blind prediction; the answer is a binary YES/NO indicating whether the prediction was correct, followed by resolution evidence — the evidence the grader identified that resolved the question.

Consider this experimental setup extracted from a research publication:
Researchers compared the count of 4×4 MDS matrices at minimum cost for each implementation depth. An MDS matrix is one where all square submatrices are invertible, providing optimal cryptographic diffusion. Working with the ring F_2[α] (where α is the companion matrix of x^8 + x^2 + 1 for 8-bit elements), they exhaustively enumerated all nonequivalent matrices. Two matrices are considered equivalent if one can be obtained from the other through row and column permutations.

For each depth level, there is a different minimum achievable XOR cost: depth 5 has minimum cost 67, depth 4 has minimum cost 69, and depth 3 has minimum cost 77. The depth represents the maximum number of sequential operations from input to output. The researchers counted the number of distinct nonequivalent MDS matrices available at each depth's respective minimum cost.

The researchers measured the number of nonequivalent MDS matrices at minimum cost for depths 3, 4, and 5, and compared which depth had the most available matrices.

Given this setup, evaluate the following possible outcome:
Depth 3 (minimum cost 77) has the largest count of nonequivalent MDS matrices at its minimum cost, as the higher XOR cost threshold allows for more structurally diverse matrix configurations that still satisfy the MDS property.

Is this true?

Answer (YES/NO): NO